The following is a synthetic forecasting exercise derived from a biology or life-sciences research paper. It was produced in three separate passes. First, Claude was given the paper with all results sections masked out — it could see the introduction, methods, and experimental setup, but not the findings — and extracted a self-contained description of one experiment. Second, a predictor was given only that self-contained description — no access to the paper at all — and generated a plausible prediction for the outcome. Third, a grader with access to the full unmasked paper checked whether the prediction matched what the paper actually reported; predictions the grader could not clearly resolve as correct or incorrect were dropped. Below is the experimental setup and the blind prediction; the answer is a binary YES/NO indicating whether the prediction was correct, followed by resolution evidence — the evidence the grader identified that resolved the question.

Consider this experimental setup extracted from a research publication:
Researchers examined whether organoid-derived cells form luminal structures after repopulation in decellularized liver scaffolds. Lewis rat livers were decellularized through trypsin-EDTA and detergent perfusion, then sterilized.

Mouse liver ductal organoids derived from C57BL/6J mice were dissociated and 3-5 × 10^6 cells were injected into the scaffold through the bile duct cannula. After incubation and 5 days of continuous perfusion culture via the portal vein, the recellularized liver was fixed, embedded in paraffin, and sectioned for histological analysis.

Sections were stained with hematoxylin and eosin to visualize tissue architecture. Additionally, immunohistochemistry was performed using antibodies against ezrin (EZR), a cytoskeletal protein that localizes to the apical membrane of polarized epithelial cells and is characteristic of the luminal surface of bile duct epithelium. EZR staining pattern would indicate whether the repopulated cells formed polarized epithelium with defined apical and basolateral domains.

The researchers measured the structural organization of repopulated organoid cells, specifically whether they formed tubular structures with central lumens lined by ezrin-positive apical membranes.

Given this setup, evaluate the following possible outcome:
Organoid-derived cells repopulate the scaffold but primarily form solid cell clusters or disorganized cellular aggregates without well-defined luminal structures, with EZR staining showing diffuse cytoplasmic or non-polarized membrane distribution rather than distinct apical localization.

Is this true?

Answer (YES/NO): NO